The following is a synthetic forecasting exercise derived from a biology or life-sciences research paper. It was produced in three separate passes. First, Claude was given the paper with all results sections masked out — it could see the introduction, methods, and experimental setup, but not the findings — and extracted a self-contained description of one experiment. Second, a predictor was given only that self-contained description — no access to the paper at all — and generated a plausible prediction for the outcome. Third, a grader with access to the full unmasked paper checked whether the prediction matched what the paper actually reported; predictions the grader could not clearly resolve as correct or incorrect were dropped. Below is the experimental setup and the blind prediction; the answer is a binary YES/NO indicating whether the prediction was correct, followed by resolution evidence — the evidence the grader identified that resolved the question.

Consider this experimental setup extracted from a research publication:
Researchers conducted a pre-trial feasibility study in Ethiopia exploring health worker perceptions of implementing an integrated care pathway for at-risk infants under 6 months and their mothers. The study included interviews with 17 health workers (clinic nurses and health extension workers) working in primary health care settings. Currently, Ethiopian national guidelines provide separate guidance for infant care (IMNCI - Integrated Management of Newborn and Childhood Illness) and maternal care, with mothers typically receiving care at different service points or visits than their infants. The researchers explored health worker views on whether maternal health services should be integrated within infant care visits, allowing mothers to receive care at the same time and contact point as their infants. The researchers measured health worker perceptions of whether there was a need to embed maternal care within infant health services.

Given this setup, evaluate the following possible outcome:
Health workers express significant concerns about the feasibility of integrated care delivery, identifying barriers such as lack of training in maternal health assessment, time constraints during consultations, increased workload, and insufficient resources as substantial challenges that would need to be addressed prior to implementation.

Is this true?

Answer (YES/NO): NO